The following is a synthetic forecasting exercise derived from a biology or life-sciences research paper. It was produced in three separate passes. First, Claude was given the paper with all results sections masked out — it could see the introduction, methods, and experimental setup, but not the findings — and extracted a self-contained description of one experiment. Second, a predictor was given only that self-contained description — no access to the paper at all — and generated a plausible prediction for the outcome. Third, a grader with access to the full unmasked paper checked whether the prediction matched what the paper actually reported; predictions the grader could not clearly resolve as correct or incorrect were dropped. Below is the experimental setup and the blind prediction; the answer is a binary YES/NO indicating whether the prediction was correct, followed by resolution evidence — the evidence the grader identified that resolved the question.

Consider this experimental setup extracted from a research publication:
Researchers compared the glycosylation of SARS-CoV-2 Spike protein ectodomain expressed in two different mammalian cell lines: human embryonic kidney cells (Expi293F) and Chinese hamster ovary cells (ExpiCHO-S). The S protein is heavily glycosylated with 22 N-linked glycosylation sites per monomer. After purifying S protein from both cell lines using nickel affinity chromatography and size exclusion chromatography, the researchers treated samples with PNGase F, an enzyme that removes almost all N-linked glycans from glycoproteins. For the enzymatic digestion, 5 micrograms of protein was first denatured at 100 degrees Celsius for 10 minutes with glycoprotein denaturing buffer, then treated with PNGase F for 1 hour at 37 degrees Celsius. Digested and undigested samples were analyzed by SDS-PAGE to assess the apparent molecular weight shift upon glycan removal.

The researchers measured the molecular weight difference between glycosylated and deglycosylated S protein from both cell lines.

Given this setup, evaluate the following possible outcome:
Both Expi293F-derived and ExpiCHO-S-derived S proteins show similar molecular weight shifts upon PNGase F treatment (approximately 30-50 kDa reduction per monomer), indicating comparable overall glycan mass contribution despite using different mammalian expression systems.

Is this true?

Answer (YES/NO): NO